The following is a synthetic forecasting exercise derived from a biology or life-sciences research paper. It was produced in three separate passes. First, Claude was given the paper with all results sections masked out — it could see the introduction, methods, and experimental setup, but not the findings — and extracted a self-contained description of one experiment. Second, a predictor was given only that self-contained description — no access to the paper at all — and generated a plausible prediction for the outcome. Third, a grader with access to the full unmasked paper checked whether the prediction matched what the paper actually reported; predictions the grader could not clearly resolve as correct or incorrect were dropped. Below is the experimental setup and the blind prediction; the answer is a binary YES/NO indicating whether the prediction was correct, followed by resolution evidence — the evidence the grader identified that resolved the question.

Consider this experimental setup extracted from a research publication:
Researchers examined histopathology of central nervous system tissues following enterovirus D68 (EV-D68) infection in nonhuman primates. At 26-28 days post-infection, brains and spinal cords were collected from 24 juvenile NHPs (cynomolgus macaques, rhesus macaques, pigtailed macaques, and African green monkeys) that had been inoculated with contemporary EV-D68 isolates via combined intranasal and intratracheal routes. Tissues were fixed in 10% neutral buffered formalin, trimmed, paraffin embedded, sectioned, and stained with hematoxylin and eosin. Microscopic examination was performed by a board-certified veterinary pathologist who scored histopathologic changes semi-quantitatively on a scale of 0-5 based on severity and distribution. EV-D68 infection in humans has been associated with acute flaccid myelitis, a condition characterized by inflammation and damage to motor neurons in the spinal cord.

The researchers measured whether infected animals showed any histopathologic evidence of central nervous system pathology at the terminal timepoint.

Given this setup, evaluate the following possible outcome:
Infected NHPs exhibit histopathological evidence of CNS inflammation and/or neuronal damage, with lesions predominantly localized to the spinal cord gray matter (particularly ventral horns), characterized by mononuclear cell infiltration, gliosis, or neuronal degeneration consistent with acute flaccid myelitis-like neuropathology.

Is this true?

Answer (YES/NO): NO